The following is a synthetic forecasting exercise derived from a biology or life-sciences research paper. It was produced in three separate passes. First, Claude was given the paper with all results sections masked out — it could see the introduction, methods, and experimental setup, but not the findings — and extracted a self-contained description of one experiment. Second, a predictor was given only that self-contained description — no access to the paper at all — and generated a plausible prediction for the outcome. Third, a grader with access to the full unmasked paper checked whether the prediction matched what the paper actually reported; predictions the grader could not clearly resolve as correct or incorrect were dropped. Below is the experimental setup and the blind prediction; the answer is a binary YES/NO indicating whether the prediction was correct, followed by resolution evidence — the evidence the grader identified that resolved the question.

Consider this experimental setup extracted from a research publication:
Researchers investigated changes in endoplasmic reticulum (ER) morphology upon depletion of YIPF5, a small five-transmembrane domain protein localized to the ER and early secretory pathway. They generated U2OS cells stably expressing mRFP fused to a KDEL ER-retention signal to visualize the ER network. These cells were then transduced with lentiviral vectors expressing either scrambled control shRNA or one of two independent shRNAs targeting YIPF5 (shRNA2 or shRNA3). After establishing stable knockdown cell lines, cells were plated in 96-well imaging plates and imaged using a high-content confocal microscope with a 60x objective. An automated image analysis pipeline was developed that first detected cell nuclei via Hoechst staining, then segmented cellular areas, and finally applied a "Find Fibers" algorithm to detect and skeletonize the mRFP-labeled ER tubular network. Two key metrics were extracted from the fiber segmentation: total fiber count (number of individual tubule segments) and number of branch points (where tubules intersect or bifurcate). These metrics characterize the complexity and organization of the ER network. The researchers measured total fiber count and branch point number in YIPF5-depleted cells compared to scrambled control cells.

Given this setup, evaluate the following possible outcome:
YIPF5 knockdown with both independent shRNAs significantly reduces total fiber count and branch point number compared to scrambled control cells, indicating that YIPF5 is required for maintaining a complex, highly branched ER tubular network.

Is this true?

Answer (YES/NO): NO